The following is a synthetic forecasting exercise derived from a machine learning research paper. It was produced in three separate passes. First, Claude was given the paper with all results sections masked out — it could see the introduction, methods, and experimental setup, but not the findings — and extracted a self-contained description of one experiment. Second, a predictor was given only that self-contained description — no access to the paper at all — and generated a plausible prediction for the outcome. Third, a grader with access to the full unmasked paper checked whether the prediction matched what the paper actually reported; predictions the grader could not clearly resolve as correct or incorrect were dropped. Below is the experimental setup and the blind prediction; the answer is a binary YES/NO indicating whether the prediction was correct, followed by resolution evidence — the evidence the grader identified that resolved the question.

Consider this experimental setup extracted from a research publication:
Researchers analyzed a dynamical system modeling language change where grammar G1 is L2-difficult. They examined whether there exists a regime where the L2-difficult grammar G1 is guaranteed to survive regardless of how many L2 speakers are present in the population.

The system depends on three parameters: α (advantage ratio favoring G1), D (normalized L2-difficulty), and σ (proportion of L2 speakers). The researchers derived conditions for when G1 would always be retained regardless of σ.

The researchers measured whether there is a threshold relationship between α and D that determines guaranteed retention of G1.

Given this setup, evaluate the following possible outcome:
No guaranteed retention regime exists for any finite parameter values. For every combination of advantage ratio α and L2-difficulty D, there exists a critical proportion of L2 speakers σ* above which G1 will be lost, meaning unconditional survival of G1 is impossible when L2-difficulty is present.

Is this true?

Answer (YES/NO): NO